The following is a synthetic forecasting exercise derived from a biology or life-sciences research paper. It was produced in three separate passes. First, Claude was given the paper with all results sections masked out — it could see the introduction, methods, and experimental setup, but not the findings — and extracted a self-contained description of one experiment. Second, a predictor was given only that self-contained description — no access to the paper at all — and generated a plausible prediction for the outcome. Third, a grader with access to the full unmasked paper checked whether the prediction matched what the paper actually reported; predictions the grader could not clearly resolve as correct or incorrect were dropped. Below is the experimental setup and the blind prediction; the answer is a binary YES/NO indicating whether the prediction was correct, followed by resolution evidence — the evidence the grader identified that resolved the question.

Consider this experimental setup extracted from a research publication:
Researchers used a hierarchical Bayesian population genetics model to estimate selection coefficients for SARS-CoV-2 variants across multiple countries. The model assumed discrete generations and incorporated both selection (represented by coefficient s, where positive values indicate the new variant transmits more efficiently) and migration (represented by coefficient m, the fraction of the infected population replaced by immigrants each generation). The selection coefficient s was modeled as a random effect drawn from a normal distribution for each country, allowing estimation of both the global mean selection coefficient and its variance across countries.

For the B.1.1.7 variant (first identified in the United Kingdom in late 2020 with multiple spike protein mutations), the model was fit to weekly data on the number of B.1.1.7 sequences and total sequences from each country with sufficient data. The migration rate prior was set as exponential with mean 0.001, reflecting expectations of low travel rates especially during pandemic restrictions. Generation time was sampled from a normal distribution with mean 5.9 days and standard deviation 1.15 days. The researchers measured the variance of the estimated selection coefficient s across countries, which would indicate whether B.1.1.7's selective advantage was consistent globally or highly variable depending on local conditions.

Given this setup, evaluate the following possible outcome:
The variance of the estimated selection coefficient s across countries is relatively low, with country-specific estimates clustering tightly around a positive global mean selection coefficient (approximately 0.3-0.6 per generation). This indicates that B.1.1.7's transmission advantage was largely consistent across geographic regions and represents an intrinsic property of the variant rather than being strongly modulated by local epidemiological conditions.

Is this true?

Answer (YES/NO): NO